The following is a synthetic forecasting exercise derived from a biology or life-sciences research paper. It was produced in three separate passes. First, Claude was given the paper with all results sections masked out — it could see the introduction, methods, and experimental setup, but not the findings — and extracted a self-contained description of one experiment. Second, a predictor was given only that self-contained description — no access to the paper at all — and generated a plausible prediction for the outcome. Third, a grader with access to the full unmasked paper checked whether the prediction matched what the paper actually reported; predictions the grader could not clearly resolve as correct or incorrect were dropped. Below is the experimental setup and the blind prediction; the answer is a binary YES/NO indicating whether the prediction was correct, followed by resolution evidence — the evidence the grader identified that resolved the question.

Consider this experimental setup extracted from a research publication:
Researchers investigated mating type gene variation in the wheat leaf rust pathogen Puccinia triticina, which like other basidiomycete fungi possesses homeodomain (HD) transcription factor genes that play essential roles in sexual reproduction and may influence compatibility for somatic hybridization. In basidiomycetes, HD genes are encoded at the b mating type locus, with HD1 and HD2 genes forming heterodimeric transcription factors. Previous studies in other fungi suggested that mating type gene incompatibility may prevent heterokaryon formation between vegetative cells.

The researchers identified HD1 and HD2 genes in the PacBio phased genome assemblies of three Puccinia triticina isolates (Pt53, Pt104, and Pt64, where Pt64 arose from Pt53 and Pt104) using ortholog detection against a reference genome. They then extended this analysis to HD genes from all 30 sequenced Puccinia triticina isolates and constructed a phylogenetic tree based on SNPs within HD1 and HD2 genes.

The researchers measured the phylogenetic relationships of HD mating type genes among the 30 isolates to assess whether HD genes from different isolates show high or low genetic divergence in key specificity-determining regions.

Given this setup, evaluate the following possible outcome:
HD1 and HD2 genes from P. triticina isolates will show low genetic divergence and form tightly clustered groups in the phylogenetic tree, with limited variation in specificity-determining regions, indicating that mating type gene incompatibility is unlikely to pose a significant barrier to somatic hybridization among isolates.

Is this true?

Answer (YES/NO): NO